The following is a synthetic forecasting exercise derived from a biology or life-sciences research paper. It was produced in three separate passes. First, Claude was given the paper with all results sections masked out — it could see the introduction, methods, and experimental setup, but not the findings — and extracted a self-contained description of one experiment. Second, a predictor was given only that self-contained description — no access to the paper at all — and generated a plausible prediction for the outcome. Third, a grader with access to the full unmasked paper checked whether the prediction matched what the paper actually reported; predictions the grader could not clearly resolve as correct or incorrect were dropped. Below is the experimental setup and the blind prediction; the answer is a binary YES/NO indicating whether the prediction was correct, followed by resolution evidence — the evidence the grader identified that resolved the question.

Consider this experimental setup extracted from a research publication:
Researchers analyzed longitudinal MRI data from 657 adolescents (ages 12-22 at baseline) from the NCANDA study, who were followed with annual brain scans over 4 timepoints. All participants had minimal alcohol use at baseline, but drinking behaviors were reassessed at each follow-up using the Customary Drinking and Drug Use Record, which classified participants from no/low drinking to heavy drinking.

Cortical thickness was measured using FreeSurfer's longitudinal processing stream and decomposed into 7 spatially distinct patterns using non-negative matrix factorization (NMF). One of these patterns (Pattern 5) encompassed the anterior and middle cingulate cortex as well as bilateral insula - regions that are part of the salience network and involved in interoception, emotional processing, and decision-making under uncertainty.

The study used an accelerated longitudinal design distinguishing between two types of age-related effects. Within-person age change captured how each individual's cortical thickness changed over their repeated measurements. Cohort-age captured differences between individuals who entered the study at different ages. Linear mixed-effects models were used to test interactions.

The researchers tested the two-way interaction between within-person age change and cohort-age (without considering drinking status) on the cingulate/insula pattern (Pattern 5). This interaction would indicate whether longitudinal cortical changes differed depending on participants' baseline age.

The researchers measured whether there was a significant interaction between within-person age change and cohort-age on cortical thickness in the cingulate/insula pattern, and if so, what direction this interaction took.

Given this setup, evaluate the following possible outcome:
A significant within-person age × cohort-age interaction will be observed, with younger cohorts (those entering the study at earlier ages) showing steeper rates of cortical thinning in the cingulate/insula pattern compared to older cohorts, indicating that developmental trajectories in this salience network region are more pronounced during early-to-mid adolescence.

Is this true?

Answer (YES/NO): YES